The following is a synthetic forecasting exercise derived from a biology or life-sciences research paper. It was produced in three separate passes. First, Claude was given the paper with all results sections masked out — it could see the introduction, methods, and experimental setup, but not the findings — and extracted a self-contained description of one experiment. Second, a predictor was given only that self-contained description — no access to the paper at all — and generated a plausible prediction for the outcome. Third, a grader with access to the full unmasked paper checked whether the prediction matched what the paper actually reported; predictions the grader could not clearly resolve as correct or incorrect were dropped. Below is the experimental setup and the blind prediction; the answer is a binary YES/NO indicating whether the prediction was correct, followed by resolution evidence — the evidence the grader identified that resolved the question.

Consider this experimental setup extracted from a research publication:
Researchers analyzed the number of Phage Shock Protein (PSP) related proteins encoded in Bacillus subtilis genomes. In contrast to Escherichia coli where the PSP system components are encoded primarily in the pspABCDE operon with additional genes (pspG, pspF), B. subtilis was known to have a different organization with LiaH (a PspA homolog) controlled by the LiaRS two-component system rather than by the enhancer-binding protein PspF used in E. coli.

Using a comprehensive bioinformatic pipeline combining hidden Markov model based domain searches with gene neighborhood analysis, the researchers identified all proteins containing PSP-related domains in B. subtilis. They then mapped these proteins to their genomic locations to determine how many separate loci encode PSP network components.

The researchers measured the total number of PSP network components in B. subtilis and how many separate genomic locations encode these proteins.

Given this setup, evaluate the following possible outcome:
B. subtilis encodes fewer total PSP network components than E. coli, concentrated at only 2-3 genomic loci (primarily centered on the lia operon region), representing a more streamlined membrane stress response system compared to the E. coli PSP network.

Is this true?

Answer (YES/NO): NO